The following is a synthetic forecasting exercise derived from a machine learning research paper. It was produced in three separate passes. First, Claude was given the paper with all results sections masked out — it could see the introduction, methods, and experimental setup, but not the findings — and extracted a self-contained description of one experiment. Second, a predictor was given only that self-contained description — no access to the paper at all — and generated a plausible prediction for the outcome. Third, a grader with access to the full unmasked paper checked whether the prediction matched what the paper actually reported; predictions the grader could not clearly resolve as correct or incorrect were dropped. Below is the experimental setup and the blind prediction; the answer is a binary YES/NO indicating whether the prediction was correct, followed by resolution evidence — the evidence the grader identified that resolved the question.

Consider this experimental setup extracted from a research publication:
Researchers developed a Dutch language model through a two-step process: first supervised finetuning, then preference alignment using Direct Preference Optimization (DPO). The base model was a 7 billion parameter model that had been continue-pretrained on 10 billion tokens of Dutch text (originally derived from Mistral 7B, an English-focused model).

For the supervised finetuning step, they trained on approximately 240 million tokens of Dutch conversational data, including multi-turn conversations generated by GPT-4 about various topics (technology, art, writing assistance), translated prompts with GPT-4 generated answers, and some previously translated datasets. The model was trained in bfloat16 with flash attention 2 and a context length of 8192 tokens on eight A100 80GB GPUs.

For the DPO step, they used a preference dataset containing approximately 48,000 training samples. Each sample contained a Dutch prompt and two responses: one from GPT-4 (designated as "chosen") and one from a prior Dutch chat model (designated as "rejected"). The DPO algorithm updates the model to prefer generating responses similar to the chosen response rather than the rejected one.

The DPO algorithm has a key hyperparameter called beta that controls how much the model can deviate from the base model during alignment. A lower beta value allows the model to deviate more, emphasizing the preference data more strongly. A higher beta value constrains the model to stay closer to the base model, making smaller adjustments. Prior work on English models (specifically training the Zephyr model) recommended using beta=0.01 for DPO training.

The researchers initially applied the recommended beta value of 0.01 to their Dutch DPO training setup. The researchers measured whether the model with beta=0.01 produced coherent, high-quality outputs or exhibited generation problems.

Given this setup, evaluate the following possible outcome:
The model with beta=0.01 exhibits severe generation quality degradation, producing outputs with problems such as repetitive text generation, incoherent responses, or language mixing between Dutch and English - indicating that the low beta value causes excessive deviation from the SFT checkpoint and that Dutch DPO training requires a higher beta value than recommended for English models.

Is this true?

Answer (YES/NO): YES